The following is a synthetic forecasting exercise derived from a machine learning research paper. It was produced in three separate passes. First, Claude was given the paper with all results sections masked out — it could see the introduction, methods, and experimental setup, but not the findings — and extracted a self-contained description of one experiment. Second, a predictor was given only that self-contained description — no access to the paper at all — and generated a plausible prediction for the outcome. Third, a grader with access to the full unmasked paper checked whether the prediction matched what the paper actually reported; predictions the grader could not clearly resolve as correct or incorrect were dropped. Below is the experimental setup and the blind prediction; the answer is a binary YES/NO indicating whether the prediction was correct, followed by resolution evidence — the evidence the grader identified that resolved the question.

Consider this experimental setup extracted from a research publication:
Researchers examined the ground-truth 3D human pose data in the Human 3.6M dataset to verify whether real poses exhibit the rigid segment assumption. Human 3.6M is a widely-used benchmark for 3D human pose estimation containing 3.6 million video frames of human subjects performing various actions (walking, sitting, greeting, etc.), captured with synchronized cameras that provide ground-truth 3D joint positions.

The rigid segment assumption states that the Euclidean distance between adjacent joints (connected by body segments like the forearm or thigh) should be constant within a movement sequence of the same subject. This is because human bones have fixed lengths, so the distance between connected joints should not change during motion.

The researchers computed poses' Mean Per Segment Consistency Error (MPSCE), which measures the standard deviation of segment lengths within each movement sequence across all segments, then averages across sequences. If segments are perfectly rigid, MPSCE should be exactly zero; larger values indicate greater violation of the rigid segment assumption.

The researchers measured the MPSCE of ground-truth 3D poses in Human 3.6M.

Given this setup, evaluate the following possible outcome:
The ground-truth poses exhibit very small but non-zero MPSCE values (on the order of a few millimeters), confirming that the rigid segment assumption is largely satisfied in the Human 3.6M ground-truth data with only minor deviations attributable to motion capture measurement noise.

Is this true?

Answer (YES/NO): NO